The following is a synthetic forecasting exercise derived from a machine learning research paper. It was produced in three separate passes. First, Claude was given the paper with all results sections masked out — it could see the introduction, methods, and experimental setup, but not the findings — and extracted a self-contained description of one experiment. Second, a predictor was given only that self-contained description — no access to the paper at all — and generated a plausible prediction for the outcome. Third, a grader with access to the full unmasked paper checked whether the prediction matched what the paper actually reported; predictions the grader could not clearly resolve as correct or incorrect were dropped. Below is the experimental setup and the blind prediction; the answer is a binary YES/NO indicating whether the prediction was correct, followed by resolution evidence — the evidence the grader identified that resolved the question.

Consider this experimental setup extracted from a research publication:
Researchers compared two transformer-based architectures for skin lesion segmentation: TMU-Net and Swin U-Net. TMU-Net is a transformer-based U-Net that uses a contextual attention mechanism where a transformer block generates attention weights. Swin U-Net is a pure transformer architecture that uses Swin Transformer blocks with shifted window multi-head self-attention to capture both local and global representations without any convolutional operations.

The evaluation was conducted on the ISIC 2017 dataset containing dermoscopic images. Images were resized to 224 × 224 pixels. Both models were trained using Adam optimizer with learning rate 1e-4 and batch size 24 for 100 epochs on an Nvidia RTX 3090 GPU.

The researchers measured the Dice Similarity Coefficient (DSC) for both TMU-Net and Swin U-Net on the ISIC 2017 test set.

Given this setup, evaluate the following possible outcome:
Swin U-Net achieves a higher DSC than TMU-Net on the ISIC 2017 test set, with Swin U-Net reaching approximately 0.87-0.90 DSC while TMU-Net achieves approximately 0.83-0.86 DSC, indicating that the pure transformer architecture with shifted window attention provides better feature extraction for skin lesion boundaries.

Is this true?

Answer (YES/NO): NO